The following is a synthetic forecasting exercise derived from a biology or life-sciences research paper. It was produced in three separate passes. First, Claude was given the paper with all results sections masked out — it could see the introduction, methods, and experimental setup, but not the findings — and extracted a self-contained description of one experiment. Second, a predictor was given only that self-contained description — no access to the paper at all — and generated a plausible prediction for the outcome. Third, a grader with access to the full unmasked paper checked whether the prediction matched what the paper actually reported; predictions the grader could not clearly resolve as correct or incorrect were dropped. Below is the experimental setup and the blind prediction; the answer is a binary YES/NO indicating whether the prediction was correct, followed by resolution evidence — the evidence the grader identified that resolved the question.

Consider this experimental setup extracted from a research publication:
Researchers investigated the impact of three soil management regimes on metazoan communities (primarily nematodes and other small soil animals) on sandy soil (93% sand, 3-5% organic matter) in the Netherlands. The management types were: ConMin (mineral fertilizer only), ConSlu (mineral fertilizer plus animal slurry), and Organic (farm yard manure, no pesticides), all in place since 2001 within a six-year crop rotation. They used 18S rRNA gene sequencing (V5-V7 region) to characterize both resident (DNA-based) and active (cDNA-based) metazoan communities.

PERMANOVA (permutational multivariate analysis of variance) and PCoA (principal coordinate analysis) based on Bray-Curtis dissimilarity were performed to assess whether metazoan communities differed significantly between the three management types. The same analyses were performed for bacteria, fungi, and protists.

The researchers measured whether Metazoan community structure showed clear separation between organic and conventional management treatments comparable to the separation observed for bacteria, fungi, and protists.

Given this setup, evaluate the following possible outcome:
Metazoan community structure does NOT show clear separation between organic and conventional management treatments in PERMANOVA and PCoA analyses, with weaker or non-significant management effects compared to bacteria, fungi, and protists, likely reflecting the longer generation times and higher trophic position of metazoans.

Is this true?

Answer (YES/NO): YES